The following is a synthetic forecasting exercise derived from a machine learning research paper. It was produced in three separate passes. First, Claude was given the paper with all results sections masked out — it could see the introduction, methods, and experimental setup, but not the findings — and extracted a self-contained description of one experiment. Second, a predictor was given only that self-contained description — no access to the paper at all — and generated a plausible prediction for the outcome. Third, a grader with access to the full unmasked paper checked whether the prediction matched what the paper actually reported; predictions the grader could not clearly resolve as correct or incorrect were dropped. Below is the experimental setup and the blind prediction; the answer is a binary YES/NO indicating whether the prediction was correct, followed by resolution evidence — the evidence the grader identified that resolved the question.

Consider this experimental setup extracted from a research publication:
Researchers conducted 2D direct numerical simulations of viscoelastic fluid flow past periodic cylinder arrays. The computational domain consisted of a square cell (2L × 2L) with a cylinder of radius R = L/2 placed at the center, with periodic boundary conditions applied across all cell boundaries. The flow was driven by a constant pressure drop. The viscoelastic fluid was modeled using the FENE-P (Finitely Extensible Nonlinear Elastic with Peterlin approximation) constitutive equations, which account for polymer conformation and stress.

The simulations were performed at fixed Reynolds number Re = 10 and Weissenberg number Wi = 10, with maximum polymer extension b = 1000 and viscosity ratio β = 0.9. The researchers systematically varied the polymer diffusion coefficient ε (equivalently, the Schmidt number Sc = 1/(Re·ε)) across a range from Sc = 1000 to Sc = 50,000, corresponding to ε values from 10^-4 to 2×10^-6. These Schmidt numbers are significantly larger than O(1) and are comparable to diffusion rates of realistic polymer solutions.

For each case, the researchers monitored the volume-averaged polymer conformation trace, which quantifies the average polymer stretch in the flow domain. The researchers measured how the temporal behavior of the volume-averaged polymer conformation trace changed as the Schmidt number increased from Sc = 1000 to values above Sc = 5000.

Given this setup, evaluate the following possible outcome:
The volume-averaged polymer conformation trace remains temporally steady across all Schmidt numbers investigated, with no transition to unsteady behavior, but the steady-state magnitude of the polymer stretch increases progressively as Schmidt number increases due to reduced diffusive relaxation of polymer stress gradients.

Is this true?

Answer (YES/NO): NO